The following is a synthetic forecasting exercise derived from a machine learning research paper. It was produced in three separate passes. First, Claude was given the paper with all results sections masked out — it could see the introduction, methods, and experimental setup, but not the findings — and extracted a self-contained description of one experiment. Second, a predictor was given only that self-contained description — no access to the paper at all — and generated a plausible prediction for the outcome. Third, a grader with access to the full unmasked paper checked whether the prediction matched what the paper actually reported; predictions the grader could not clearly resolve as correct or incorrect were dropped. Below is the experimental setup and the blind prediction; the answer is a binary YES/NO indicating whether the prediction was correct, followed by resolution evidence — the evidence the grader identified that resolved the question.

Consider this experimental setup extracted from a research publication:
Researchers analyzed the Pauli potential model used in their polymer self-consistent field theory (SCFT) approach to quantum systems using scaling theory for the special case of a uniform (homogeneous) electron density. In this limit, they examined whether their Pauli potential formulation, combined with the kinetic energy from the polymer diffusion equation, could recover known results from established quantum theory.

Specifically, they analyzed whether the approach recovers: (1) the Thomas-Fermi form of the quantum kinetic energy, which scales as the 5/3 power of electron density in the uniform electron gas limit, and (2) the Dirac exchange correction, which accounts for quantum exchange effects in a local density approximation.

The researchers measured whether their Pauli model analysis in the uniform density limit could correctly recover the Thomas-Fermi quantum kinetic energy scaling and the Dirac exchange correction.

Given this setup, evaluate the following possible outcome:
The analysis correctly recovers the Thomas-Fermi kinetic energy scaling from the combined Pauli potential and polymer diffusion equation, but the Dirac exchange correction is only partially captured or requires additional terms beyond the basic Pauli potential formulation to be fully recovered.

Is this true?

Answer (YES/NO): NO